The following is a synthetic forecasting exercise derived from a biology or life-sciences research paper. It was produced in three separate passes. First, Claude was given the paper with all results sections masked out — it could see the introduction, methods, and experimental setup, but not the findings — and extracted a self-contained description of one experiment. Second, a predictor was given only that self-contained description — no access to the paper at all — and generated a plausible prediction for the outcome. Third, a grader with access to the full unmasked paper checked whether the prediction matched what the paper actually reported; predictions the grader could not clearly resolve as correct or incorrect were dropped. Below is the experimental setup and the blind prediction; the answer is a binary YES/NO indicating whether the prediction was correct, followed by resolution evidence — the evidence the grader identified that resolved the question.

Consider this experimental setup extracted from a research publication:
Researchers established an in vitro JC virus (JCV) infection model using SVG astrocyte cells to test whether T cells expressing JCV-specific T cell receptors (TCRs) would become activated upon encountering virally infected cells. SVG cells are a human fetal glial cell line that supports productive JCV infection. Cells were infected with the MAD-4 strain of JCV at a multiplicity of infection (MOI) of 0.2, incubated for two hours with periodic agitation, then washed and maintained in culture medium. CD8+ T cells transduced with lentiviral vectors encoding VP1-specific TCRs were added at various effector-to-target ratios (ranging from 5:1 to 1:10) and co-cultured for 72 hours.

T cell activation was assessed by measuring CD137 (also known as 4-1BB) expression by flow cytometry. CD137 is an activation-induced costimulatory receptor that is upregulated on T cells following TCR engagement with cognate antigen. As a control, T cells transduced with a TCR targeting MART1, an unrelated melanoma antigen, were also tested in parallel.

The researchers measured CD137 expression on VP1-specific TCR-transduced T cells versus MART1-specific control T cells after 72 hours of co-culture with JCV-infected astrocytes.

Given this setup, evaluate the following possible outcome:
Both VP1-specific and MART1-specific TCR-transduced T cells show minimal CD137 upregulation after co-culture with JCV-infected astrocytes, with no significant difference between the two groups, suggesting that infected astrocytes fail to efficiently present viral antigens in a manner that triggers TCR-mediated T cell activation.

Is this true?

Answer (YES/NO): NO